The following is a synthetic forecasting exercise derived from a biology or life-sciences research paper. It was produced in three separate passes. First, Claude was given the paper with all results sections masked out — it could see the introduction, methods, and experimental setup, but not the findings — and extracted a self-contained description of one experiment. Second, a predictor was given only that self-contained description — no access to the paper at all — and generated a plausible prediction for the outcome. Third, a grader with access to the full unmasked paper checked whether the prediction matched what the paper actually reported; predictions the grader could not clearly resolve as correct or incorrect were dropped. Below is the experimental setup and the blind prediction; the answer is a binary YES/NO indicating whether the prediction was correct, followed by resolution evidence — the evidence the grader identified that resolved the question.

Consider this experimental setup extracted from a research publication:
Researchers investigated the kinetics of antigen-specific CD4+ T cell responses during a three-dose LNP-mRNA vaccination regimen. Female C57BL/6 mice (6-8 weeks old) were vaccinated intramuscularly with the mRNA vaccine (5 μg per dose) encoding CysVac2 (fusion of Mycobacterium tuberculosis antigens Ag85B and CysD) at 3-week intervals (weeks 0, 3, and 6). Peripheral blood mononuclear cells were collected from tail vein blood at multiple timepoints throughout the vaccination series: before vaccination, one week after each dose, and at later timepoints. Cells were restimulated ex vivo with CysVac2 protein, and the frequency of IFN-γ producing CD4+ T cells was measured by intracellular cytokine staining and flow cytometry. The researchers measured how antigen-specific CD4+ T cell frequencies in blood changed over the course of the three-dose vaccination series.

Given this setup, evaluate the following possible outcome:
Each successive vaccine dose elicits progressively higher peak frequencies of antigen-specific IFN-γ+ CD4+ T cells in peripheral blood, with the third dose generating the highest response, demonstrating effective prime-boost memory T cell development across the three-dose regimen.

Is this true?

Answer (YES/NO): YES